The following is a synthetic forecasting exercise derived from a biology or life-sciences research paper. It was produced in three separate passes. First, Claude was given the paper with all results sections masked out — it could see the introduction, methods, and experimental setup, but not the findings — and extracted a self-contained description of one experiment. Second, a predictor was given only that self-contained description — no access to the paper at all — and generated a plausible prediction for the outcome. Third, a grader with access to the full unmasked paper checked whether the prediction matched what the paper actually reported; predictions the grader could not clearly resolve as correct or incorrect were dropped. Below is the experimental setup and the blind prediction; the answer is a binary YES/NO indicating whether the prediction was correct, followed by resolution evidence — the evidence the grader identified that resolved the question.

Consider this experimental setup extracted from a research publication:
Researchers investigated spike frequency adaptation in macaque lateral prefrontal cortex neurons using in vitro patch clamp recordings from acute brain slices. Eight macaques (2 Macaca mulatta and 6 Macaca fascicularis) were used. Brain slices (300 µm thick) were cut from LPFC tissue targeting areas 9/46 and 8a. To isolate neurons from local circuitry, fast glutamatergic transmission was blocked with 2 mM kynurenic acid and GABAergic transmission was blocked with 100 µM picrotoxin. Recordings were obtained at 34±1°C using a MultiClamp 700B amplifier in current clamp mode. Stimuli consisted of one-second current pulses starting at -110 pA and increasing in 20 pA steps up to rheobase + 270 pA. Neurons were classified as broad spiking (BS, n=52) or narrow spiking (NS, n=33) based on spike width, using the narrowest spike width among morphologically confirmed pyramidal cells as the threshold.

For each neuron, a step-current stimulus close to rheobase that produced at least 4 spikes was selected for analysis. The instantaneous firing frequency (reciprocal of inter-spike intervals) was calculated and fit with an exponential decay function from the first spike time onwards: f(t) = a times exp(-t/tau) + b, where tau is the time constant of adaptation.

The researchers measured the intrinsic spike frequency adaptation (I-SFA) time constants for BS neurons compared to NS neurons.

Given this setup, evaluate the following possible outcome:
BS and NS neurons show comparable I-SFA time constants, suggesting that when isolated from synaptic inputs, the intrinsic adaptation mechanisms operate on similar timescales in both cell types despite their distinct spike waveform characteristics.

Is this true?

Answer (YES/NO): YES